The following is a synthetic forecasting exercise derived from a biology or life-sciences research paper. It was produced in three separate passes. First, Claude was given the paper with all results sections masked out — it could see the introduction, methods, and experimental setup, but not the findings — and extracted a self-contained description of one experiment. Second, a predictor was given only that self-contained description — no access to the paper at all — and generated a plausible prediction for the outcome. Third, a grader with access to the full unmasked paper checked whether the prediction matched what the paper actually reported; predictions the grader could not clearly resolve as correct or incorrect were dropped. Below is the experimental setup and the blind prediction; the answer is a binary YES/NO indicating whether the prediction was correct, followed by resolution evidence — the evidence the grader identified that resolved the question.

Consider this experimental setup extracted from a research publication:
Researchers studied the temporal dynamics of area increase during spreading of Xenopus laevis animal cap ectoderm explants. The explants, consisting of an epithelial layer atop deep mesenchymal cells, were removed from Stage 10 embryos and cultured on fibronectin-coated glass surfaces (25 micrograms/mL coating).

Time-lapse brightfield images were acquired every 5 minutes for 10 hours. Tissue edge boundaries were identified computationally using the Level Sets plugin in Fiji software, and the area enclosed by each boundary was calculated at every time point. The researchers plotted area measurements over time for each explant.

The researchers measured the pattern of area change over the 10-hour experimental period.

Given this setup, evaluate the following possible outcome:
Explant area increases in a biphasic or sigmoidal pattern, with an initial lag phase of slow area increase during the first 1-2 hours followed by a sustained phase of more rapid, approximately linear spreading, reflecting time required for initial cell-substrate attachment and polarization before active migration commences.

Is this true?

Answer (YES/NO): NO